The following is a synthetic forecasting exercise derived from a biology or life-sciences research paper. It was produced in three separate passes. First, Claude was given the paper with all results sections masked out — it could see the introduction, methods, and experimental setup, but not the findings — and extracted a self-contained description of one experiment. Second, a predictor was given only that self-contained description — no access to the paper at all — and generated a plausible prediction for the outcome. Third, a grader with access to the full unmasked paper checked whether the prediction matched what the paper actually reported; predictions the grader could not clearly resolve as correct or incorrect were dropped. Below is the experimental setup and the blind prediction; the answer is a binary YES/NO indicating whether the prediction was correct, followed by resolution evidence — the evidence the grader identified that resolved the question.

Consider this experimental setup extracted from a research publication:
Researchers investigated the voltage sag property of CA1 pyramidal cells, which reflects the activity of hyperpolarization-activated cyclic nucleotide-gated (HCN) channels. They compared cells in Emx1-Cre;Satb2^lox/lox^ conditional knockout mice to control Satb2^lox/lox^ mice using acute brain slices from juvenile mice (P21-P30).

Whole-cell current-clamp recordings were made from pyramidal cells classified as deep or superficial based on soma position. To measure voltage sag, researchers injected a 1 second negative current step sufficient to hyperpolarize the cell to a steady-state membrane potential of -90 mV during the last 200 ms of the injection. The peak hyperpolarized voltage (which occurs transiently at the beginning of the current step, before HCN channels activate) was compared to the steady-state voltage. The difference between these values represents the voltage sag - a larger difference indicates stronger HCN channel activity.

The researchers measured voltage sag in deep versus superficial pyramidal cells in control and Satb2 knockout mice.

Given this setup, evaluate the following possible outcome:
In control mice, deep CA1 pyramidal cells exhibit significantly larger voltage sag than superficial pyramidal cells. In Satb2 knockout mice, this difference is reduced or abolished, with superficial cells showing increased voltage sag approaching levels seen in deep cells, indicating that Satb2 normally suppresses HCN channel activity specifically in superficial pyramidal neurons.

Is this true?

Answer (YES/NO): NO